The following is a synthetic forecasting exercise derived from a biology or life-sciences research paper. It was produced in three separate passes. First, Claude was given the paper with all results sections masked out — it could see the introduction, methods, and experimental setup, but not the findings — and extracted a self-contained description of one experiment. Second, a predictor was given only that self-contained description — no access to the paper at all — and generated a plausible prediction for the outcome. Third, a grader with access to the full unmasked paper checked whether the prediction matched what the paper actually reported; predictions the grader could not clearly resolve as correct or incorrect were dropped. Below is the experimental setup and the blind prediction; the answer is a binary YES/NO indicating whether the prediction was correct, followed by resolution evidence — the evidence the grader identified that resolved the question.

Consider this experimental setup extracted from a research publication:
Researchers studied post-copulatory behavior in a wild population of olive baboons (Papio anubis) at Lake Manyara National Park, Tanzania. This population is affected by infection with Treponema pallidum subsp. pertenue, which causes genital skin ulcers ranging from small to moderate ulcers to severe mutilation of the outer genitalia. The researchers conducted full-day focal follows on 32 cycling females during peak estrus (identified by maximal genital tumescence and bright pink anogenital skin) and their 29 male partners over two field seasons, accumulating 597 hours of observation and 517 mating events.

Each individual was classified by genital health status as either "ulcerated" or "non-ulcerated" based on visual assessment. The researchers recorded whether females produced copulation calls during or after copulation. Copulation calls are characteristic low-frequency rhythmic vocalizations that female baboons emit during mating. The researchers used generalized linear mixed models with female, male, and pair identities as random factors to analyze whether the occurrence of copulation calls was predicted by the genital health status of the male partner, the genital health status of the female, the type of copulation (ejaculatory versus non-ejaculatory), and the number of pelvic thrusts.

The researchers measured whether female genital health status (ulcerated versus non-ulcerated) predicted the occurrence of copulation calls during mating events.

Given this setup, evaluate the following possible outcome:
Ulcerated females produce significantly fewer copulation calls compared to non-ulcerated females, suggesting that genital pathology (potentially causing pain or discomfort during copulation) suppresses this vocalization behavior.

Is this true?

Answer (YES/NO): NO